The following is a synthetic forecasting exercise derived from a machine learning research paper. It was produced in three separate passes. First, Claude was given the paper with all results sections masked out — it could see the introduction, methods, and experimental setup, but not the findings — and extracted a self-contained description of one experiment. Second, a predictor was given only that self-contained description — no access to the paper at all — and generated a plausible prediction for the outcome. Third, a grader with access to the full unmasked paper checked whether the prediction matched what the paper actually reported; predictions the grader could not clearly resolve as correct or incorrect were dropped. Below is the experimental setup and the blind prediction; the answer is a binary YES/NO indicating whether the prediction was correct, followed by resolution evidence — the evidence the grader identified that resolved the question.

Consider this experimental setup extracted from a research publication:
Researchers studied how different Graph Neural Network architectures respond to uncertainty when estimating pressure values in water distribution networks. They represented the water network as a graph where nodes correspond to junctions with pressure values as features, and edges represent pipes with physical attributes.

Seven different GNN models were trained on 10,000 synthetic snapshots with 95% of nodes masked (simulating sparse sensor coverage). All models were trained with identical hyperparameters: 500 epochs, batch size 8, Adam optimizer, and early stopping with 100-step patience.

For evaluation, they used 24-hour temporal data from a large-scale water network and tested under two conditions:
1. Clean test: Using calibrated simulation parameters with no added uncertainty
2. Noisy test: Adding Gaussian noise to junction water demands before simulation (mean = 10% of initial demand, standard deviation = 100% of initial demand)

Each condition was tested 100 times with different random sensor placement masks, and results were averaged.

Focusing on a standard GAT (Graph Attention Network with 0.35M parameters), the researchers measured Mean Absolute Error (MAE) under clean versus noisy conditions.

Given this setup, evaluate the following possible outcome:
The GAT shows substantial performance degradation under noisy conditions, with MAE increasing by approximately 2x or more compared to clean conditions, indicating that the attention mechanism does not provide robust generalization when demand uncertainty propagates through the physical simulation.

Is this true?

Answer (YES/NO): NO